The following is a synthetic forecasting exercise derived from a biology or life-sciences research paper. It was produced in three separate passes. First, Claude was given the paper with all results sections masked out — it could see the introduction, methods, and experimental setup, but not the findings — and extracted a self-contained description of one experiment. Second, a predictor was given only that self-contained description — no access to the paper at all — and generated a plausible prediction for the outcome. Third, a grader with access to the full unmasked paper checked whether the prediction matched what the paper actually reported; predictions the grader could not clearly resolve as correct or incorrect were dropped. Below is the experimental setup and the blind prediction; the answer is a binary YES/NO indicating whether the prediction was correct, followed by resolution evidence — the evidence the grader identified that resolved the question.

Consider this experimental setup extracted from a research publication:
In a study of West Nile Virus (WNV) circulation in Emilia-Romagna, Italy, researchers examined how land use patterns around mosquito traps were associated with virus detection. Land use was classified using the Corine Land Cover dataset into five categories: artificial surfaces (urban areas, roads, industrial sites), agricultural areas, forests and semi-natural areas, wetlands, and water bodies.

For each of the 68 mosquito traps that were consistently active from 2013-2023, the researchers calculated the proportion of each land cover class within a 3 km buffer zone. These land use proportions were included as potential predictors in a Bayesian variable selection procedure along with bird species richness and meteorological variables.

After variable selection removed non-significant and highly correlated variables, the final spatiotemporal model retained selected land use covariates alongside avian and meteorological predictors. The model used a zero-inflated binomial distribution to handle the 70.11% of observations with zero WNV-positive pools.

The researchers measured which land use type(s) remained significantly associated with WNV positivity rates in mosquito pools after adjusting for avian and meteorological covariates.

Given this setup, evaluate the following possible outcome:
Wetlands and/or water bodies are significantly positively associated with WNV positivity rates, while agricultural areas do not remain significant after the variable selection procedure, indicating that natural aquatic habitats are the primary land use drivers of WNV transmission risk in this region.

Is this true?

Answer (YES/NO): NO